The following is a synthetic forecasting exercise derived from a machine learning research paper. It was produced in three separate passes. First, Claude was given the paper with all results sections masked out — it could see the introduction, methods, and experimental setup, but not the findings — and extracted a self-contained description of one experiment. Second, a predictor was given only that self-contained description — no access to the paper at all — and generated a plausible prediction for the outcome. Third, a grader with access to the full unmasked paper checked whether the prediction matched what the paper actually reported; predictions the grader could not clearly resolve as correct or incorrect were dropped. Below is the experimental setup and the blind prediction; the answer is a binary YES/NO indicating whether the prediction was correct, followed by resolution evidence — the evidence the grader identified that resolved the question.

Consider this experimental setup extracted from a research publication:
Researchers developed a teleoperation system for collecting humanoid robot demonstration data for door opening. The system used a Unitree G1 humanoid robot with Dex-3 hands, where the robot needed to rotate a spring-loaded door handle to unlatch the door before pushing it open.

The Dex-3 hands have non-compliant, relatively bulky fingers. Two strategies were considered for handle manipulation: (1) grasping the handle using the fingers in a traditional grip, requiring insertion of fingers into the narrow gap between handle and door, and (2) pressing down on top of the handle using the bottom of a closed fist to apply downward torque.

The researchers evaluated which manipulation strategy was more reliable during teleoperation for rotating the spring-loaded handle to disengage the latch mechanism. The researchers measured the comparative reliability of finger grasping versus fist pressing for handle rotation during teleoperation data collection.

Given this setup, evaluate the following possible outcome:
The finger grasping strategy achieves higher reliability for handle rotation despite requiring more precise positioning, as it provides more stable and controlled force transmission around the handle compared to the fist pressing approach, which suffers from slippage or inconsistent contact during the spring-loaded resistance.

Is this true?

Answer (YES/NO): NO